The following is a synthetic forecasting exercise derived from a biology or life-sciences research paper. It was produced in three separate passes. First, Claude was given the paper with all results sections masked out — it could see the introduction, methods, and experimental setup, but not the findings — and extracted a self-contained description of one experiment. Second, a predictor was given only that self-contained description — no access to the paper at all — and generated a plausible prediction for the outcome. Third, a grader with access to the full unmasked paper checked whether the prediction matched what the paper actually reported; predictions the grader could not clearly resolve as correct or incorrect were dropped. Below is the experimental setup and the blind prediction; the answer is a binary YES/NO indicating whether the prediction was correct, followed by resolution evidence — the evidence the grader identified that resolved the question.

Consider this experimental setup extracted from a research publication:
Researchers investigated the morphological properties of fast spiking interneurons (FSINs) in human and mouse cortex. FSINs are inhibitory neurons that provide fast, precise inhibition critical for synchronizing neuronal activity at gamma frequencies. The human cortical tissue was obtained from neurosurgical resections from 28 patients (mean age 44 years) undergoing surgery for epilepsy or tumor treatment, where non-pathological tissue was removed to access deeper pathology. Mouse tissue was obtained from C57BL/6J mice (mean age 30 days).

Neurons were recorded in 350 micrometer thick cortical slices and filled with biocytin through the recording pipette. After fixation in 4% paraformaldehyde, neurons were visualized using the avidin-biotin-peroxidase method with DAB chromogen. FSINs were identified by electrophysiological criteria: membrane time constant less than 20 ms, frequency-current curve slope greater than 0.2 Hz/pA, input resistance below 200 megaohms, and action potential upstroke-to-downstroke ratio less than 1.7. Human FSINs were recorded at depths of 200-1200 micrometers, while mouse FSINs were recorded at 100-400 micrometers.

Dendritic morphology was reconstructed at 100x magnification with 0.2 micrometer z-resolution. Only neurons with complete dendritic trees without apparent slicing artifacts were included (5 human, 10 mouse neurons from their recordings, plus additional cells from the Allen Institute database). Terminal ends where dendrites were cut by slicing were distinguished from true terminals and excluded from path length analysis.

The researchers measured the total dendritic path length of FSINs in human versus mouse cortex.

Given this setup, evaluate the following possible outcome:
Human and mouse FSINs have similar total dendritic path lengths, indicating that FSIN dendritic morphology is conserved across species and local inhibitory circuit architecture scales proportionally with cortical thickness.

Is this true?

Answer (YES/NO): NO